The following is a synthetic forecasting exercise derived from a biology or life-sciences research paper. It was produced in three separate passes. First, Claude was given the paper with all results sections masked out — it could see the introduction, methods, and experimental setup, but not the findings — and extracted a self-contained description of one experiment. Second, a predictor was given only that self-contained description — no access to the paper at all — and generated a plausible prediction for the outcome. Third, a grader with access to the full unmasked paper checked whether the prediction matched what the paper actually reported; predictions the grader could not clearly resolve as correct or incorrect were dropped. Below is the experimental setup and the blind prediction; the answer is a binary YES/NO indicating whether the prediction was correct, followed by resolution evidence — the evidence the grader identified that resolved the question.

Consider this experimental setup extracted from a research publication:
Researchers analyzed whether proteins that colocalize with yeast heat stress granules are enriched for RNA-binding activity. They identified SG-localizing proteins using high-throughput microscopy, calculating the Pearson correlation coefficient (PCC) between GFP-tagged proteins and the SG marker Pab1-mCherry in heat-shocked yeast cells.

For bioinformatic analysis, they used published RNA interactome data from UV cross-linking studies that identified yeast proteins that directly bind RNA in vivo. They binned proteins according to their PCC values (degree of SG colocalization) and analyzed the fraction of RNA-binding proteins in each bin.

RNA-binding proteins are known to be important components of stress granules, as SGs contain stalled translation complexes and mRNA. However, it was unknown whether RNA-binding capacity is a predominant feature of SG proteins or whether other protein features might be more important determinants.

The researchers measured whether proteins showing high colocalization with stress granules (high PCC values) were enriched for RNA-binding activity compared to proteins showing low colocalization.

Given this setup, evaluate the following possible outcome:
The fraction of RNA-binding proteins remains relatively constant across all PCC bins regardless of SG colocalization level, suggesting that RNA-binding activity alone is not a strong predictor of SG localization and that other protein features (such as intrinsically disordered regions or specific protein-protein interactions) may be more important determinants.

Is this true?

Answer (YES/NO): NO